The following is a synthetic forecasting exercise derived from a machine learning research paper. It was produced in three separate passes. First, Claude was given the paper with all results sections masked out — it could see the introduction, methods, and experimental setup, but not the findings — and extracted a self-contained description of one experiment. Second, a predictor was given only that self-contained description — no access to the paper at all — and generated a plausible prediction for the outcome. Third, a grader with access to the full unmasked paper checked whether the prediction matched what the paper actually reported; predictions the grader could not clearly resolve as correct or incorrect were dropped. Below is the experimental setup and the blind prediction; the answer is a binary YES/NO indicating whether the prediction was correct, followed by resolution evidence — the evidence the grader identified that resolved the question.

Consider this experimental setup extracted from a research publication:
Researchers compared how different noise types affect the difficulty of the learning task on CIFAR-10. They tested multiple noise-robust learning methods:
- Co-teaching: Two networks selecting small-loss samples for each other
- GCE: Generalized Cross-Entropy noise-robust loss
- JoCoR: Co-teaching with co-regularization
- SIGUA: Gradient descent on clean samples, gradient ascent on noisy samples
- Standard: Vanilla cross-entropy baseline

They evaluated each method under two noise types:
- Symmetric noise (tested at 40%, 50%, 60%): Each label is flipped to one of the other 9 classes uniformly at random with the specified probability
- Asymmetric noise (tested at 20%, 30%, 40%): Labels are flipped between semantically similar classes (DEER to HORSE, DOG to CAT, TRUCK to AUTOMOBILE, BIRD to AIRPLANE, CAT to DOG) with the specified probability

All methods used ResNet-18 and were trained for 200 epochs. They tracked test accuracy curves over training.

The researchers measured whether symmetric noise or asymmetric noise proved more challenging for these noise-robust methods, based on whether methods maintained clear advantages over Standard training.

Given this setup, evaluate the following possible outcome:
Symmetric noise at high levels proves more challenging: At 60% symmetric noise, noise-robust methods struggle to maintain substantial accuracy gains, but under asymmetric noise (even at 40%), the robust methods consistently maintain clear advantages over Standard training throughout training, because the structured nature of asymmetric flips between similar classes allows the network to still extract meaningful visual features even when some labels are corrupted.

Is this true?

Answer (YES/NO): NO